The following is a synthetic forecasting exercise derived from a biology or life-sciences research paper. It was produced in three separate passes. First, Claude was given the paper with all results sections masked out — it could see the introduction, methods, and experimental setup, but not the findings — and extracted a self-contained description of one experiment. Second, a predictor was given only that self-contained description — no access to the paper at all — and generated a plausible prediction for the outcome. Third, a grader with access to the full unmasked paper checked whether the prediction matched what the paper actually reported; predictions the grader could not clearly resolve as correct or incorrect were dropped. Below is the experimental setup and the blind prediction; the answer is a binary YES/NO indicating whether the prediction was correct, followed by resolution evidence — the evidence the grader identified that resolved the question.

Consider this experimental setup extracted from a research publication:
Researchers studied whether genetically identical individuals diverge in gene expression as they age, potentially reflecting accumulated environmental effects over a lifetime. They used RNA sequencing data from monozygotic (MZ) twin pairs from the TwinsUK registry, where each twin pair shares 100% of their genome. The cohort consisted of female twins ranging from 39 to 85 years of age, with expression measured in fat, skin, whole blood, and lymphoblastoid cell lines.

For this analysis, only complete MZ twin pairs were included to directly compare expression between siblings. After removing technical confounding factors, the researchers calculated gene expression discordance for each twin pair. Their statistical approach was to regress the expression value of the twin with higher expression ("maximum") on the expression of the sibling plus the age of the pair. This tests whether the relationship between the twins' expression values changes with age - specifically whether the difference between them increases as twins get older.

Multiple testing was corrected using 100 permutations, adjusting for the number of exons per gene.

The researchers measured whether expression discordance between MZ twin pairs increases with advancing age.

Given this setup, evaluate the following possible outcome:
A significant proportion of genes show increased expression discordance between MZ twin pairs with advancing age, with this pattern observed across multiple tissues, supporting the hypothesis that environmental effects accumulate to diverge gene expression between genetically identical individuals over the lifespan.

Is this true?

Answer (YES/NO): NO